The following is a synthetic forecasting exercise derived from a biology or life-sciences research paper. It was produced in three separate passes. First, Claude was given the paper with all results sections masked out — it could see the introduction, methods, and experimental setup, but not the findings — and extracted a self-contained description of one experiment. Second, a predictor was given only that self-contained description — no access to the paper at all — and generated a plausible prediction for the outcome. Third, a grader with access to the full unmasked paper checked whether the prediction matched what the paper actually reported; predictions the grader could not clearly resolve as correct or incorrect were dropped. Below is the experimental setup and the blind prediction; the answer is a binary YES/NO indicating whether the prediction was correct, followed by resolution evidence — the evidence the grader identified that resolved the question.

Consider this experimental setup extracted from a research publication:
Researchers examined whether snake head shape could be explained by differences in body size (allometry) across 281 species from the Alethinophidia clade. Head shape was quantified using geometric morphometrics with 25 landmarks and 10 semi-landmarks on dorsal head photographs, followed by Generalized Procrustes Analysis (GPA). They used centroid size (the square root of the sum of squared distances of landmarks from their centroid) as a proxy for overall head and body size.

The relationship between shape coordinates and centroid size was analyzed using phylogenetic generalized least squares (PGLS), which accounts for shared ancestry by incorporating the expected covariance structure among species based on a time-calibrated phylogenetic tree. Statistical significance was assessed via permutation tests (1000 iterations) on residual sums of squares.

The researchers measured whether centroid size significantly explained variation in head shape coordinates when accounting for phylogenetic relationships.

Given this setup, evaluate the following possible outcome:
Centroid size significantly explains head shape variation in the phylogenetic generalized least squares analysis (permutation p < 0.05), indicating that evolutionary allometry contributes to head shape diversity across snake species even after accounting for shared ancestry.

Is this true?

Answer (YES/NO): YES